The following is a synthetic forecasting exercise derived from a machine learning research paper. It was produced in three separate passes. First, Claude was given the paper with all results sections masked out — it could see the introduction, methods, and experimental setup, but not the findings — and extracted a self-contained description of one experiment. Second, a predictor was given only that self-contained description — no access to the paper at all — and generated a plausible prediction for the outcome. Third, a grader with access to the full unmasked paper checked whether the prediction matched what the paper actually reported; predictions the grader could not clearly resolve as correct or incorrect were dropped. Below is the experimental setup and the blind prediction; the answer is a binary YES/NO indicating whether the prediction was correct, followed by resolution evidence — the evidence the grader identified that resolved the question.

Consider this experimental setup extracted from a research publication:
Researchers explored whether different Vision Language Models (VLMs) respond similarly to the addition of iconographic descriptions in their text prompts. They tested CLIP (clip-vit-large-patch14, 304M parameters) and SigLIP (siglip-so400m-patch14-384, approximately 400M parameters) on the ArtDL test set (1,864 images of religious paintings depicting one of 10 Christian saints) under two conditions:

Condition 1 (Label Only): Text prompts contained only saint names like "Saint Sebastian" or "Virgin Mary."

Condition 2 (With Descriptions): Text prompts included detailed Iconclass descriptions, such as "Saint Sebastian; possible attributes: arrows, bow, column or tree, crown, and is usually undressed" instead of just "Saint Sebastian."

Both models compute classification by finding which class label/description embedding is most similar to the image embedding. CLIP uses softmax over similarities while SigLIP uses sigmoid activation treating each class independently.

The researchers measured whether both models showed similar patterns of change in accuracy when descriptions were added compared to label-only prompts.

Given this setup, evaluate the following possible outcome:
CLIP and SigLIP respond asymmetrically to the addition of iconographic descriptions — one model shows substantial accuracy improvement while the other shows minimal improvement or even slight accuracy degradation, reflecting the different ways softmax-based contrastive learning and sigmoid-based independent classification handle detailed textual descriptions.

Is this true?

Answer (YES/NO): NO